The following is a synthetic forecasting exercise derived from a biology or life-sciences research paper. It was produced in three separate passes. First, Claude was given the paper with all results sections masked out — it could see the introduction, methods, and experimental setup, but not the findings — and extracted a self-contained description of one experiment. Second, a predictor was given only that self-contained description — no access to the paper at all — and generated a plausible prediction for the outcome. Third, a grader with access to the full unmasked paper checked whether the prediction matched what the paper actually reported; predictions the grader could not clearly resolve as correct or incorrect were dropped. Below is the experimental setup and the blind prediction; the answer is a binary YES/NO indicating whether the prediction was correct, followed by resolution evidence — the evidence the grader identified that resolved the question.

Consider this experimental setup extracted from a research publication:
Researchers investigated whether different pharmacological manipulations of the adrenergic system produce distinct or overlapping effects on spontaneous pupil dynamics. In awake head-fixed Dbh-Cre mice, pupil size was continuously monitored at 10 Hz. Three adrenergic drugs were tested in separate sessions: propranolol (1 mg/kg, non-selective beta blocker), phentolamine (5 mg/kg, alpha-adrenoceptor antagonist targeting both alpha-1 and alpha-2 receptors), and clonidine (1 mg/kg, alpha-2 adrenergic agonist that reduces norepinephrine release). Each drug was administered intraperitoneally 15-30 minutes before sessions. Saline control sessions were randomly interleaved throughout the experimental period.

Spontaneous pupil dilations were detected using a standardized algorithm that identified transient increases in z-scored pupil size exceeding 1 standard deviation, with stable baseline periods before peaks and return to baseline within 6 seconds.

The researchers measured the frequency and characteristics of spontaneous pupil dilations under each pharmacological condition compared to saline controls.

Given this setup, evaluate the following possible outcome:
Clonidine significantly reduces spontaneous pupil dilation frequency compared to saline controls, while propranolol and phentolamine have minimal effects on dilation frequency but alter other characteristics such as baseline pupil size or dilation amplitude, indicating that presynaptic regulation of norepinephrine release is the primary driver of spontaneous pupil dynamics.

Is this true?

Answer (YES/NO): NO